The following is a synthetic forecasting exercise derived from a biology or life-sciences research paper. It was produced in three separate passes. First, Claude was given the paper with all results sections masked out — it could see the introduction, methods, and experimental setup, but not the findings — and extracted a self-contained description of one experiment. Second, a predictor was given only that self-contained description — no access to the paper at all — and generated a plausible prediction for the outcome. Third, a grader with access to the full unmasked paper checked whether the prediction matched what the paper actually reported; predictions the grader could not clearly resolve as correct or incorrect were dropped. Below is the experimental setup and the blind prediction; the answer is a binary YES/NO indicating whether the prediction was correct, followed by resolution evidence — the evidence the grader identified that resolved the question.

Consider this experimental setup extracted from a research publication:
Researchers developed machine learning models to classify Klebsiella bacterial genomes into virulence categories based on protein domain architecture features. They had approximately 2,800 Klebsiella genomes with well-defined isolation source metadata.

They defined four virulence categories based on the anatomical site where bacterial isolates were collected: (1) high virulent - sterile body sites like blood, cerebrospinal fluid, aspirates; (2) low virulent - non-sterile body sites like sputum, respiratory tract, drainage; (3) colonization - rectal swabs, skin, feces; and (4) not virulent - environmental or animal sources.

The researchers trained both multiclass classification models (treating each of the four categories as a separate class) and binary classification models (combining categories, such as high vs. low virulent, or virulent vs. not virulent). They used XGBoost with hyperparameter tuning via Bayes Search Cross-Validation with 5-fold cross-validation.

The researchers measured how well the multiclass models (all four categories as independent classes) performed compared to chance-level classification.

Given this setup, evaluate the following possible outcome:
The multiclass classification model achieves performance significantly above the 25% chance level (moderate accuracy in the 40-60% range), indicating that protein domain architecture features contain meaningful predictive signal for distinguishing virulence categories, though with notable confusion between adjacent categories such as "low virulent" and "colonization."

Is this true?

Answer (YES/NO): NO